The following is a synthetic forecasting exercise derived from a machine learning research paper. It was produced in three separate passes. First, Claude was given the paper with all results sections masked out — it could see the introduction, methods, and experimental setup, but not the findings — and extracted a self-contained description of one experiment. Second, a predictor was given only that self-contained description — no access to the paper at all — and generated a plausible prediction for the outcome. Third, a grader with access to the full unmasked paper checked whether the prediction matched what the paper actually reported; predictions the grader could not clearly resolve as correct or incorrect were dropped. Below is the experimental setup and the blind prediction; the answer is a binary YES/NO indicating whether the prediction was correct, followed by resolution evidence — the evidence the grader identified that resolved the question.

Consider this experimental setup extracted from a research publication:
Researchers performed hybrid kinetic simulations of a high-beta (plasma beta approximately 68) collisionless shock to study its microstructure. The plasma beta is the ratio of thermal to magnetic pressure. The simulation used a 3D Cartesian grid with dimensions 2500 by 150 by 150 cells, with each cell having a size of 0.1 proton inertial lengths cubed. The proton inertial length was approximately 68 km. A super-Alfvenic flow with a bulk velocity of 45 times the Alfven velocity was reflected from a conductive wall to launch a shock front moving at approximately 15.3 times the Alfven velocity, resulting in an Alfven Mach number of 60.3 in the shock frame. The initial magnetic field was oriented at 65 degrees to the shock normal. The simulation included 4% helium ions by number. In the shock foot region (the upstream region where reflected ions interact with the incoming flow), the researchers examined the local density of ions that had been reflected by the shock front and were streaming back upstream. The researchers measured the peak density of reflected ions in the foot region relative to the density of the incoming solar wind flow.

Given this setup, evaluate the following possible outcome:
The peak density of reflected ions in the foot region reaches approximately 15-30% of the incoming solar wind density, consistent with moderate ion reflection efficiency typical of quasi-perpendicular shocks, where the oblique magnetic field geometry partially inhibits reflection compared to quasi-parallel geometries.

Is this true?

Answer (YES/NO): NO